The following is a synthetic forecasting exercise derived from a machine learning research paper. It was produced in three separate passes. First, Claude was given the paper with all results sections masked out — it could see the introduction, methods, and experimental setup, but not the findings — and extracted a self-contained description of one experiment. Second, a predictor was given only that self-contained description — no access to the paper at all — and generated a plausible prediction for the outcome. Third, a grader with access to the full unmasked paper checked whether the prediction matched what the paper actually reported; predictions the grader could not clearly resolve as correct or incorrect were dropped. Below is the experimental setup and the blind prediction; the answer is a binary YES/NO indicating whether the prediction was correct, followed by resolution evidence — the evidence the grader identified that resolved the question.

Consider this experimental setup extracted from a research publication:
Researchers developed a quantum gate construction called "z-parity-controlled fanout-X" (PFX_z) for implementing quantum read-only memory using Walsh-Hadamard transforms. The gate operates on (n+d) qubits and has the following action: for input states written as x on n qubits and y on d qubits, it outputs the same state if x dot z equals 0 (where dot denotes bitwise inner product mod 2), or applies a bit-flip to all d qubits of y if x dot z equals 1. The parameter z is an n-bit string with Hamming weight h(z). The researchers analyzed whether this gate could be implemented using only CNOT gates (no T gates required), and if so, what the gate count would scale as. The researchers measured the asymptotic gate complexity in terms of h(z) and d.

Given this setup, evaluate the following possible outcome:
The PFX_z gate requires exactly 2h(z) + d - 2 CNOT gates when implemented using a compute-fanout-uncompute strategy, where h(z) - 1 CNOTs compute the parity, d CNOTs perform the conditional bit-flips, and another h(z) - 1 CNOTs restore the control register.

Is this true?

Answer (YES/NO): NO